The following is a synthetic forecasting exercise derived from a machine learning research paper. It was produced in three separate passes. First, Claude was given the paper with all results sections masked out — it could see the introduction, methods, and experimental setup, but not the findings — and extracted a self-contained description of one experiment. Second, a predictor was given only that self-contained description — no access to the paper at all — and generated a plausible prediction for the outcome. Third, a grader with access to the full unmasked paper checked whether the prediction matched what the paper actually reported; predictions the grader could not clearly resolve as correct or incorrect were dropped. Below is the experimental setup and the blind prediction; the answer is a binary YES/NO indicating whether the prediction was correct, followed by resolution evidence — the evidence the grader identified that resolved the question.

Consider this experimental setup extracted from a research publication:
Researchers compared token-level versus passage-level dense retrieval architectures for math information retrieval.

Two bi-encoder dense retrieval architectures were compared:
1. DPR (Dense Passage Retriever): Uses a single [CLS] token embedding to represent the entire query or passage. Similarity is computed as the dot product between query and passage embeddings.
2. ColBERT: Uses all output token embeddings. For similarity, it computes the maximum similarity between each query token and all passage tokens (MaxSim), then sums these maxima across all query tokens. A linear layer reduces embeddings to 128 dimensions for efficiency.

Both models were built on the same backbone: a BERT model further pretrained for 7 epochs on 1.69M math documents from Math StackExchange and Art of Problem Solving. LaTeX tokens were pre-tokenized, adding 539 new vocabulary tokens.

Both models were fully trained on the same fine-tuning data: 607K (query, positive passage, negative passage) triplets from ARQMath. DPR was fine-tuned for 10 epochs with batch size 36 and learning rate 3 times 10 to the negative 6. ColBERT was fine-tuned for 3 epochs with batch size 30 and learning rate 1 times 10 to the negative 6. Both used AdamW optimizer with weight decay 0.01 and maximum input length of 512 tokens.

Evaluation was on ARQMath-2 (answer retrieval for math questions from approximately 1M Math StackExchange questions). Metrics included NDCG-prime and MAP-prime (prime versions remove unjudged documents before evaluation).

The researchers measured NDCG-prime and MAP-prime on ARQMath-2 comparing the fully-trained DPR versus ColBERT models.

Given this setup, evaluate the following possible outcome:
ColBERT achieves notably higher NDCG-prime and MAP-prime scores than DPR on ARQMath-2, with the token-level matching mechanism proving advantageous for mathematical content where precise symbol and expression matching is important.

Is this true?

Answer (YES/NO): YES